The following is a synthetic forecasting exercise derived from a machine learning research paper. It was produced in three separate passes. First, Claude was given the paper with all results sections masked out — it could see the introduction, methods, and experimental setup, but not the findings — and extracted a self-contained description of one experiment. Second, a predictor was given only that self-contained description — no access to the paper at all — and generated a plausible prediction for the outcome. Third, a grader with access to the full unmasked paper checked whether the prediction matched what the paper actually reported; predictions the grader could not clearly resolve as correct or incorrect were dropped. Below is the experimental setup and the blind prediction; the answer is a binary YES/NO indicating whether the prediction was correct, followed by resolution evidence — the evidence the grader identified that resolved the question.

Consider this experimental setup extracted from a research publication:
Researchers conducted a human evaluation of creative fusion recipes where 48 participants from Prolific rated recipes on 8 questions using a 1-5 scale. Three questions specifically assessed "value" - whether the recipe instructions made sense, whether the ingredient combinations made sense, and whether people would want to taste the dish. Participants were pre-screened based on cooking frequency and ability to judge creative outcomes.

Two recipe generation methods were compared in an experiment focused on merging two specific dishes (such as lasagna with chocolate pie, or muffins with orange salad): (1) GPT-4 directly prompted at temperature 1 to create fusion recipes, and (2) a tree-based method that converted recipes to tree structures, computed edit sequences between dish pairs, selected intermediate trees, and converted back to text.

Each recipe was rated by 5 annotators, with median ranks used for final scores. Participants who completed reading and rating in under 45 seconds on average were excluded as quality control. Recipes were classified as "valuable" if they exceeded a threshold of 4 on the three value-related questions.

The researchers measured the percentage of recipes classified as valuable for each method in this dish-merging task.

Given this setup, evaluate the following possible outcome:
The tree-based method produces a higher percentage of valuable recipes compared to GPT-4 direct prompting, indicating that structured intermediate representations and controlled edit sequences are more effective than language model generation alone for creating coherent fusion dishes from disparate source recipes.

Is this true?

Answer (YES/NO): NO